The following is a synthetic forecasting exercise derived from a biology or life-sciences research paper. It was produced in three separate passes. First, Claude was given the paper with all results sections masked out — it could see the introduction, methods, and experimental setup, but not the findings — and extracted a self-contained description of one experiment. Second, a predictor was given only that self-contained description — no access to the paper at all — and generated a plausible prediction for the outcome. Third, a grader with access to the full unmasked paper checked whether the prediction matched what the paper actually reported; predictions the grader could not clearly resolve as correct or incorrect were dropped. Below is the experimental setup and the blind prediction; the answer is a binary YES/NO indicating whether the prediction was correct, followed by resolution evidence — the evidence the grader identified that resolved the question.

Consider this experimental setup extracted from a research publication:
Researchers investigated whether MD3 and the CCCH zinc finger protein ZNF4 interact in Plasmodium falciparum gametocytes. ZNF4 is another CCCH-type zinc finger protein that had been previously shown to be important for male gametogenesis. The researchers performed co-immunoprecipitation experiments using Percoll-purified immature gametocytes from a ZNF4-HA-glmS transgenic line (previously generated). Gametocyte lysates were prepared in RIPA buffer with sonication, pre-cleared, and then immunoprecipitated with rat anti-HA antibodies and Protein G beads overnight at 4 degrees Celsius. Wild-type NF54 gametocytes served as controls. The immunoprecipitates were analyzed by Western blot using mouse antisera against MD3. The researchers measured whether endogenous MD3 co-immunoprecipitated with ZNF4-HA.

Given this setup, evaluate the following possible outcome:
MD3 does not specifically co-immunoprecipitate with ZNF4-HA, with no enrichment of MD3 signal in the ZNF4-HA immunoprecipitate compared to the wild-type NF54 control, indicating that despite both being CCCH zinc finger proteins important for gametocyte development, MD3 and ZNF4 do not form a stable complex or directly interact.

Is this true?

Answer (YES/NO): NO